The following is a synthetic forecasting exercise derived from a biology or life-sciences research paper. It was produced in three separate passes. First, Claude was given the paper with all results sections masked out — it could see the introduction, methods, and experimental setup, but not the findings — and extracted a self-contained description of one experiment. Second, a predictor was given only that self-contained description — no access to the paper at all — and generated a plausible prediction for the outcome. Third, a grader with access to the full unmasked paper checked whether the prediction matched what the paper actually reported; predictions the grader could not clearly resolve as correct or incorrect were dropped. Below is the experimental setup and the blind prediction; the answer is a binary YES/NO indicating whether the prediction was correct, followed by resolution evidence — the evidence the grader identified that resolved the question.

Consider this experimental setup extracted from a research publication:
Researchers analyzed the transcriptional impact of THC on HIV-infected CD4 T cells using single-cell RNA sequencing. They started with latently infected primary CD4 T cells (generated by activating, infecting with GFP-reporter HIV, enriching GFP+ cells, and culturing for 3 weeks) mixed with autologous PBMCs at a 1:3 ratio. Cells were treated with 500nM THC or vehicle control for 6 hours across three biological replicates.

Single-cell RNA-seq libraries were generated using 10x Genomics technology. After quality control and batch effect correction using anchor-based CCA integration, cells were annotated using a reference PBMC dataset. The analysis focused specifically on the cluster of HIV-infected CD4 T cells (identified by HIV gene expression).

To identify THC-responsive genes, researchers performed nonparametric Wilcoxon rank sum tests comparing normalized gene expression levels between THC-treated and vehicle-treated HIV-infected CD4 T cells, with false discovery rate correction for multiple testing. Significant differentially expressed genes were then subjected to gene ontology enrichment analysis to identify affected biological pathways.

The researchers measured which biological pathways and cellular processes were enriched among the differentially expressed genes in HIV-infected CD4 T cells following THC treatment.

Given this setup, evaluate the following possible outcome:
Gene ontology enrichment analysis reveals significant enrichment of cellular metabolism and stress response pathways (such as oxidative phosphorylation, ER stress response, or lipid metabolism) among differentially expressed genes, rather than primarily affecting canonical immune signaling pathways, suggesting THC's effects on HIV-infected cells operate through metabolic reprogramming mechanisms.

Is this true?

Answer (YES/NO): YES